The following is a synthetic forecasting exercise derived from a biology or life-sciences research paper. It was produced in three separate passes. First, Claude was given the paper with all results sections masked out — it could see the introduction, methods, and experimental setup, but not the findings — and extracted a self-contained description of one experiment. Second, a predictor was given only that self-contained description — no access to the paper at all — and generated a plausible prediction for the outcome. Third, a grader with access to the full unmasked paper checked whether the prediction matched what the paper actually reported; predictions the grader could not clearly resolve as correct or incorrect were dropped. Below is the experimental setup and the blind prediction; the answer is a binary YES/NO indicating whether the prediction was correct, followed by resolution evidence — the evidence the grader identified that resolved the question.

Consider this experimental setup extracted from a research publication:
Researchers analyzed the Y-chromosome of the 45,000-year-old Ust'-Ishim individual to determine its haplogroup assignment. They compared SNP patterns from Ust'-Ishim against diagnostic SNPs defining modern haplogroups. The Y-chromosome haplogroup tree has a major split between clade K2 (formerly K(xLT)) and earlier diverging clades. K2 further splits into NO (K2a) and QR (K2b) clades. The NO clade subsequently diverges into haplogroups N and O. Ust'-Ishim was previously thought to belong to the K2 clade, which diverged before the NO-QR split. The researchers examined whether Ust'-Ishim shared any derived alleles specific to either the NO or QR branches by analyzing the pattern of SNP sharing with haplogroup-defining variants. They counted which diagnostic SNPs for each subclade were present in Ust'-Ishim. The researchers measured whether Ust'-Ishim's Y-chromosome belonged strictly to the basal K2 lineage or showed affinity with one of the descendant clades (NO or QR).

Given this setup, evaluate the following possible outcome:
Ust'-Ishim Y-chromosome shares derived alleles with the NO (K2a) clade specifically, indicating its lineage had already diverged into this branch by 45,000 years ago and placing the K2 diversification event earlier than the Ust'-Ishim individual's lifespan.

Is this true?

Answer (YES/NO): YES